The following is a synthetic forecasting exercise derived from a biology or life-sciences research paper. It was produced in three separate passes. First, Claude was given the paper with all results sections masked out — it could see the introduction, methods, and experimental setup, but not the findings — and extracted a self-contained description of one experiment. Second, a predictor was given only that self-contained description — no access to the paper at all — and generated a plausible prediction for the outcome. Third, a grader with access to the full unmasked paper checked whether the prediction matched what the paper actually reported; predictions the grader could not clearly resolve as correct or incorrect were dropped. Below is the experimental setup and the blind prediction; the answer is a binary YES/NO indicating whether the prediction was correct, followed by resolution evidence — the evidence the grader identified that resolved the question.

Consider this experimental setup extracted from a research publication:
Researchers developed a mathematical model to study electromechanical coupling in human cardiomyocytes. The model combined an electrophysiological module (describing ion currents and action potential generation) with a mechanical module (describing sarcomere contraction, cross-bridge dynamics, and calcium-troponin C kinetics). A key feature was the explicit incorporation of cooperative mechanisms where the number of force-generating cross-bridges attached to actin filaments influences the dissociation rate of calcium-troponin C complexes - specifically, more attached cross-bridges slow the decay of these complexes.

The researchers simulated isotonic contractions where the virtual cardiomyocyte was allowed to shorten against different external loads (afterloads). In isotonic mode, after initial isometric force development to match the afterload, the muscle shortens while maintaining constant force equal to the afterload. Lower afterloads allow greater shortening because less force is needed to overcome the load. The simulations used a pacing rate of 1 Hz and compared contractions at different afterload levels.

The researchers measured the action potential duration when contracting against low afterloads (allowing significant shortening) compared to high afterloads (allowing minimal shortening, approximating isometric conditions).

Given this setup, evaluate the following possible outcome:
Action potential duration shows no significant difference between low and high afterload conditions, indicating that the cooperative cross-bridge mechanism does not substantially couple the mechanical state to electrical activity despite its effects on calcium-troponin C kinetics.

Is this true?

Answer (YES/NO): NO